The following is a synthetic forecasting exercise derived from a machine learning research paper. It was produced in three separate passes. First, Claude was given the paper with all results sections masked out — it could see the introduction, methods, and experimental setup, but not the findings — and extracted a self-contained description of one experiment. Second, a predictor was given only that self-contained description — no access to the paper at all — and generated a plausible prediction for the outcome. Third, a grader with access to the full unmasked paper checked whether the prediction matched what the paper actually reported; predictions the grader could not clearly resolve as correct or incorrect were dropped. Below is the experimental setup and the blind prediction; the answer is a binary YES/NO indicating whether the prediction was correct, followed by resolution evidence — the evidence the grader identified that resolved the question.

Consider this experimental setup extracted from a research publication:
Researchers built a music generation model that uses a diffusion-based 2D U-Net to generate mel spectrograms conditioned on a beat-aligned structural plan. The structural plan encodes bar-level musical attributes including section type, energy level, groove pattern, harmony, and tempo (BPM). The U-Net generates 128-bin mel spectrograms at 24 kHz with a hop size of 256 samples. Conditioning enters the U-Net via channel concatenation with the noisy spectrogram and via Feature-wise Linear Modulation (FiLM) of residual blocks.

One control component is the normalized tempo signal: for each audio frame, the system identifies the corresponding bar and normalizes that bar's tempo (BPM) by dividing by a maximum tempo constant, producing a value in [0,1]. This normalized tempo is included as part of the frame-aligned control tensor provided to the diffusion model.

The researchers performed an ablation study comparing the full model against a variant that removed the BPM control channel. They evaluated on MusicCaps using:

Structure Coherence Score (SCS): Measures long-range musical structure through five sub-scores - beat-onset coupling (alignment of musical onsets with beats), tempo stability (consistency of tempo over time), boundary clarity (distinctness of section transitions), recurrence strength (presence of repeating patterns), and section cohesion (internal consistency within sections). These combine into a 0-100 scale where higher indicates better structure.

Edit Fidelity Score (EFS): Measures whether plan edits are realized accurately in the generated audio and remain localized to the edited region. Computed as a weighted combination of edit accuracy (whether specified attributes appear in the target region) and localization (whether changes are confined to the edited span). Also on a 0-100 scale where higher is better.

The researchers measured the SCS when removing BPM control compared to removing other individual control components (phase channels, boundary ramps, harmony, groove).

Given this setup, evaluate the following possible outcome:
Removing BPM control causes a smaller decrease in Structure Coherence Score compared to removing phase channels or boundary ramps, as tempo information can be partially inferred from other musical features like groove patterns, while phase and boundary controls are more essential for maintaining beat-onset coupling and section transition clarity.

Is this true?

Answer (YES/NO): NO